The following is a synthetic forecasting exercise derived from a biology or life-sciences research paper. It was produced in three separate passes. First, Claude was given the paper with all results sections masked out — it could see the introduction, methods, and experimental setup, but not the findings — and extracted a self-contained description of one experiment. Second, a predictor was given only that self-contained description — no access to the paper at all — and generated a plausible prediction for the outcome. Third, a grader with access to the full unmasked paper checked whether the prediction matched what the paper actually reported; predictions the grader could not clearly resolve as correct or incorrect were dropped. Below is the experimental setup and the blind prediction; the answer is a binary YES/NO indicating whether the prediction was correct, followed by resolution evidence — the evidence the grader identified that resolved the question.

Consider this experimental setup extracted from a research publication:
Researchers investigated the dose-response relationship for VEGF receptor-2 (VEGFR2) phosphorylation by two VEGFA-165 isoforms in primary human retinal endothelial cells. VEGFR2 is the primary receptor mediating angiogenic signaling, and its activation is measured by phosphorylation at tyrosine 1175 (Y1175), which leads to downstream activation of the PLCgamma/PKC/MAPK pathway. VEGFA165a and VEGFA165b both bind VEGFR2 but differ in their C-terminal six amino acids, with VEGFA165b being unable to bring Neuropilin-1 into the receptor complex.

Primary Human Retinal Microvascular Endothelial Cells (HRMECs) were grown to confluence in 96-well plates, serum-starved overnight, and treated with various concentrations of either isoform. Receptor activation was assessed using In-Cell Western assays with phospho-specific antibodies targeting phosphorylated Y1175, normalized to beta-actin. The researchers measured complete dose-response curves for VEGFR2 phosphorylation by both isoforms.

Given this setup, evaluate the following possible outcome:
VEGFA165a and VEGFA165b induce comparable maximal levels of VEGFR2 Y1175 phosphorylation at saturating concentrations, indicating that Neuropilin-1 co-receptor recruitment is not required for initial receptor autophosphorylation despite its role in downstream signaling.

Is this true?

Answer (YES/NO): NO